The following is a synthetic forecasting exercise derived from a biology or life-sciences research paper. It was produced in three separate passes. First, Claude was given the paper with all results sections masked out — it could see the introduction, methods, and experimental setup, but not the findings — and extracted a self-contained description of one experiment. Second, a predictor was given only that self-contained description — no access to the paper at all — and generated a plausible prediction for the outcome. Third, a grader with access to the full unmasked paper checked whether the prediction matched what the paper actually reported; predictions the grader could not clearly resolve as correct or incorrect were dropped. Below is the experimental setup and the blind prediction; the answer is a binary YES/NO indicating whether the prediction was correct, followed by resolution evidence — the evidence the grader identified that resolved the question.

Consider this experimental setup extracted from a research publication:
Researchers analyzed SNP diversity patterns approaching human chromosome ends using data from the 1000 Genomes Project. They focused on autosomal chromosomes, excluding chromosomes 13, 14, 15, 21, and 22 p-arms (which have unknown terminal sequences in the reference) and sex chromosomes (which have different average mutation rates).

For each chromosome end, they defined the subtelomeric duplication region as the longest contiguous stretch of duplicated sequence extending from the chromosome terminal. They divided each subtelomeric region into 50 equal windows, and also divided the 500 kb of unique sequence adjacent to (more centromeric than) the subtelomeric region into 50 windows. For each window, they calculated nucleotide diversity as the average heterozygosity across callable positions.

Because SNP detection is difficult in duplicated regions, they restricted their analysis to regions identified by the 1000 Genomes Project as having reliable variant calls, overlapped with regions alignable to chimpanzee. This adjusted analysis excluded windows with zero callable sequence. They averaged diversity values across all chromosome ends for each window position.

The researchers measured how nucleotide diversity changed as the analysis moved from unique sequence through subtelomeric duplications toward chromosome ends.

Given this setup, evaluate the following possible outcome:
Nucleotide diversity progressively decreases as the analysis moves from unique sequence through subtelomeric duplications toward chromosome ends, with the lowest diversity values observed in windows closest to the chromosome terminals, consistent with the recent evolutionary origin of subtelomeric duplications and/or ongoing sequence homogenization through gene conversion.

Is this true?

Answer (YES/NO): YES